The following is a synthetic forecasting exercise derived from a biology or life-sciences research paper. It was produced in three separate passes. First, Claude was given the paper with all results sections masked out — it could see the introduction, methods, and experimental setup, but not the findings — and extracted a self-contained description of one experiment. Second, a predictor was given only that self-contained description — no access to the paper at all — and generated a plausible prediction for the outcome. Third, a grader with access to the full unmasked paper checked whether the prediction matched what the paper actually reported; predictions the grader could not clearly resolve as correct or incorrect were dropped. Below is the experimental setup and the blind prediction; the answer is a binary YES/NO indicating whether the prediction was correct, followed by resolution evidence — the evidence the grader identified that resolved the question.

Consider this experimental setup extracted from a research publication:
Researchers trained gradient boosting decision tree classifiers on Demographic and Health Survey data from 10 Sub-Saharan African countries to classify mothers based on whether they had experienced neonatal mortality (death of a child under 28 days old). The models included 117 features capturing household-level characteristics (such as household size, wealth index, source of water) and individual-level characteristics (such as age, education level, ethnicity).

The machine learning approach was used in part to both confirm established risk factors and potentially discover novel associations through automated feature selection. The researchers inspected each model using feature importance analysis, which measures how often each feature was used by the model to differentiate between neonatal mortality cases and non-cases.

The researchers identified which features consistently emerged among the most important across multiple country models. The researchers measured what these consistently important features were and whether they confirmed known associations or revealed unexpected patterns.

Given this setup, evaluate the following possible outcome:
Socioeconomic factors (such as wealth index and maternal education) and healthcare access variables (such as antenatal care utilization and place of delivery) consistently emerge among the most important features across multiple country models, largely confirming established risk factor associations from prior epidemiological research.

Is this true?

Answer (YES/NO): NO